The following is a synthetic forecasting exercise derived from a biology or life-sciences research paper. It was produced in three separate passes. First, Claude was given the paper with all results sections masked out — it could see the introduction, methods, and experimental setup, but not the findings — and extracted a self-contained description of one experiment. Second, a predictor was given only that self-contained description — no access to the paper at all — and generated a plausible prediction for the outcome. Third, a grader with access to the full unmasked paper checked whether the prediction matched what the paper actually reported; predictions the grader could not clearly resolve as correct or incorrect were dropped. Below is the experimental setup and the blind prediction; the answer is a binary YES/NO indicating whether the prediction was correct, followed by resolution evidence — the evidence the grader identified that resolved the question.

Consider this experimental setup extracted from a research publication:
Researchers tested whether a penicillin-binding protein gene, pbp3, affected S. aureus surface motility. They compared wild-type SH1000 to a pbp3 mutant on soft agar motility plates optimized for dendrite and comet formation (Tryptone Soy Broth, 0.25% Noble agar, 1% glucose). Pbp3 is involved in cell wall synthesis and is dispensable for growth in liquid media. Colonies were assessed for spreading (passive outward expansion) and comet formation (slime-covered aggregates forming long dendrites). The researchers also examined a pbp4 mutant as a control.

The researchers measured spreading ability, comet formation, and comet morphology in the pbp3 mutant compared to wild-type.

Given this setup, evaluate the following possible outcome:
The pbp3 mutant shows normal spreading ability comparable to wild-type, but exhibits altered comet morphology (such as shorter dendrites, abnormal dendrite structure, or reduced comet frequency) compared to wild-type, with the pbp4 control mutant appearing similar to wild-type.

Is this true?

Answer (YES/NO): YES